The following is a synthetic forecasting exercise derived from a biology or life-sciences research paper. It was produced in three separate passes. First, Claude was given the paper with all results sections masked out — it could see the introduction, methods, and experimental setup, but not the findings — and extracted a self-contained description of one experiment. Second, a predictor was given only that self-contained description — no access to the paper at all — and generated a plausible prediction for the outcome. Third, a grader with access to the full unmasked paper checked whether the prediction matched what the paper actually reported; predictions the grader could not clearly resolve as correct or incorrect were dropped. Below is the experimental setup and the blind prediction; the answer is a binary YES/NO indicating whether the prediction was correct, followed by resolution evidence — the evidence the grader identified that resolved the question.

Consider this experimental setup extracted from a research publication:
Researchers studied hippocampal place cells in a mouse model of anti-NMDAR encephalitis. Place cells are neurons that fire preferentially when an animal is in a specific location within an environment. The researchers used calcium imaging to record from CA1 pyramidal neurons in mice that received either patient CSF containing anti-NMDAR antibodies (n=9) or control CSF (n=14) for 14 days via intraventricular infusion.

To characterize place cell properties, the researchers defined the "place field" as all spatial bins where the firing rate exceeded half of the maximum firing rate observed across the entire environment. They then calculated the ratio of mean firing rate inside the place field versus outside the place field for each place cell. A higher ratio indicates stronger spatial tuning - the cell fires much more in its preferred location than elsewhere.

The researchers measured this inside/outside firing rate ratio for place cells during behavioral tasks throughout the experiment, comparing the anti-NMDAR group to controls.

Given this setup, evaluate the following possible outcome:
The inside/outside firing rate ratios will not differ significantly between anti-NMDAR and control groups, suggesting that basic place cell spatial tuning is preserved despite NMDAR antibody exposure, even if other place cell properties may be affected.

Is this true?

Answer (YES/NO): NO